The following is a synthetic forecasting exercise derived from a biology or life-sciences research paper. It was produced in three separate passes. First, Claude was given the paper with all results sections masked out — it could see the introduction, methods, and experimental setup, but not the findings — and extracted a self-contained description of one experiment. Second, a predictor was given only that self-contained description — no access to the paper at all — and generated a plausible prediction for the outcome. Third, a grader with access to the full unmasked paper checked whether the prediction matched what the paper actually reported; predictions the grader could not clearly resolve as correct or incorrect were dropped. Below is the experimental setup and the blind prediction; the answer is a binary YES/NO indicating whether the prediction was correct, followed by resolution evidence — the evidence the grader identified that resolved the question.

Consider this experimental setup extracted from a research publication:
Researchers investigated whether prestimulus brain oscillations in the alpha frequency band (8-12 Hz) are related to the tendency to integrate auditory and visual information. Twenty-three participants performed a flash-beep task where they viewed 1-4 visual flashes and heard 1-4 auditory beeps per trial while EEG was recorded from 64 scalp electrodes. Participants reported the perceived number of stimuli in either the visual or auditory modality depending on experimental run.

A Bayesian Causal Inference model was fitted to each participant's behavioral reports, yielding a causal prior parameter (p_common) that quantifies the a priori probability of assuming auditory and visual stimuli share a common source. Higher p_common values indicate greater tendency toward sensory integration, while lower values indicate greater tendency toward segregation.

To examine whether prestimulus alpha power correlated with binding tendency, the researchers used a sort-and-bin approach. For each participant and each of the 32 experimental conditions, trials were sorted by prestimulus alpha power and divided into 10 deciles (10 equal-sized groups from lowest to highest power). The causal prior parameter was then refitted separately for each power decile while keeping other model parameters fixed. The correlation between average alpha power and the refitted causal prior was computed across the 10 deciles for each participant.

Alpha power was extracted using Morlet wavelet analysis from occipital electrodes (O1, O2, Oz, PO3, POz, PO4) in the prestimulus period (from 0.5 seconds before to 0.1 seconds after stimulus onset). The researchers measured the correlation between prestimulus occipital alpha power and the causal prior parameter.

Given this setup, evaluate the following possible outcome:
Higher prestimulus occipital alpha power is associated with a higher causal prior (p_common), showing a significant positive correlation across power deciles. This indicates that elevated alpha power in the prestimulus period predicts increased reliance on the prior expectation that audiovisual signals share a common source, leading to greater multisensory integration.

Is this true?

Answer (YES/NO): NO